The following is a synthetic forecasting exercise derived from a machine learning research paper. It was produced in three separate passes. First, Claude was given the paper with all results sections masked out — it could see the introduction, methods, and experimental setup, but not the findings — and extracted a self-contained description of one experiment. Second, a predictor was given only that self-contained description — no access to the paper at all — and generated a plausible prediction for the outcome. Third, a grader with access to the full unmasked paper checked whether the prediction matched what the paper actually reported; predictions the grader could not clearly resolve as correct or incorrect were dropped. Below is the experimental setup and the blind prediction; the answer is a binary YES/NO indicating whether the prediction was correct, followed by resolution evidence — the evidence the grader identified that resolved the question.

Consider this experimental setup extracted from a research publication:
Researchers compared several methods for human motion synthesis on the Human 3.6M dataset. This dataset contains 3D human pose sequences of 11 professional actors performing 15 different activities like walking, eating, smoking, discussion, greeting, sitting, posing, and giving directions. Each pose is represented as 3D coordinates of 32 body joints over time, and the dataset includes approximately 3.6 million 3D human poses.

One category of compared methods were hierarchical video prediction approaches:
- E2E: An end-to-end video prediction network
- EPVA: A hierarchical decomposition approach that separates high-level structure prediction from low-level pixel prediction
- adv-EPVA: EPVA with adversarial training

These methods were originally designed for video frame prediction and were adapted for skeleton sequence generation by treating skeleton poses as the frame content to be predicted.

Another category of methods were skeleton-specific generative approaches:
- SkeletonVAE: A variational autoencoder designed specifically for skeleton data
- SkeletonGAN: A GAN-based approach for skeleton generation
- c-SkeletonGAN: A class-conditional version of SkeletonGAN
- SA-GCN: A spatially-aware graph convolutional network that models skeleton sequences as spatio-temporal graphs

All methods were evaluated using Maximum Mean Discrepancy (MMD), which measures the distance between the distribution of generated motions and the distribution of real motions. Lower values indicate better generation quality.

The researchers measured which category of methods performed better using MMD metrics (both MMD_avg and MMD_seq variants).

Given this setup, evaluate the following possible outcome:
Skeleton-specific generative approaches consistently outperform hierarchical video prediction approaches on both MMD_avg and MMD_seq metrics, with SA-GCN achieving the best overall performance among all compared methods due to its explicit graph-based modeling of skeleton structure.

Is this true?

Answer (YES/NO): YES